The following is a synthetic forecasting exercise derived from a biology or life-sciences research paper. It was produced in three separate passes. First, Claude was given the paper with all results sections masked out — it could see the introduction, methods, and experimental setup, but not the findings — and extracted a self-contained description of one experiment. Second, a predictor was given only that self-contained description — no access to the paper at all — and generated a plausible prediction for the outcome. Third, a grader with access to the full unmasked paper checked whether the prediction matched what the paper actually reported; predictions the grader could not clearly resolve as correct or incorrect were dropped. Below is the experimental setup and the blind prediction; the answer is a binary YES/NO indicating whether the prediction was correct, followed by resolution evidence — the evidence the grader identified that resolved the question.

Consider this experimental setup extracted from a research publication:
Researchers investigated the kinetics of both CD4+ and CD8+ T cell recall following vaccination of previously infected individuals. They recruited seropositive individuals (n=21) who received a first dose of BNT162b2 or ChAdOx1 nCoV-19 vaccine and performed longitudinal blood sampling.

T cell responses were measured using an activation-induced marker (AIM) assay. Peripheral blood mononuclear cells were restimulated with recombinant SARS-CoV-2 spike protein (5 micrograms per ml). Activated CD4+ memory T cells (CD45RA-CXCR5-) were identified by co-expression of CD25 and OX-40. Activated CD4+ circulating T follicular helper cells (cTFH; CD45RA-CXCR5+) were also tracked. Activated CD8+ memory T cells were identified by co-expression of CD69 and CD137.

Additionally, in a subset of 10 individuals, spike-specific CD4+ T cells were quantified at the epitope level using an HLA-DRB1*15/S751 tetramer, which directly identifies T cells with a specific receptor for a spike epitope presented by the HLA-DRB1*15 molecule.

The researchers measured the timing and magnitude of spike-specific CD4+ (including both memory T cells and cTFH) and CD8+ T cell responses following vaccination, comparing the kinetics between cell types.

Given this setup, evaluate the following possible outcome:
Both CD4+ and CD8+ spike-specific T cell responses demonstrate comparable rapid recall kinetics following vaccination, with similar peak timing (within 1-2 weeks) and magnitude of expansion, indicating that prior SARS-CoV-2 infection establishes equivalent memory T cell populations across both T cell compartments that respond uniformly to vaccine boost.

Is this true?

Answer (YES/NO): NO